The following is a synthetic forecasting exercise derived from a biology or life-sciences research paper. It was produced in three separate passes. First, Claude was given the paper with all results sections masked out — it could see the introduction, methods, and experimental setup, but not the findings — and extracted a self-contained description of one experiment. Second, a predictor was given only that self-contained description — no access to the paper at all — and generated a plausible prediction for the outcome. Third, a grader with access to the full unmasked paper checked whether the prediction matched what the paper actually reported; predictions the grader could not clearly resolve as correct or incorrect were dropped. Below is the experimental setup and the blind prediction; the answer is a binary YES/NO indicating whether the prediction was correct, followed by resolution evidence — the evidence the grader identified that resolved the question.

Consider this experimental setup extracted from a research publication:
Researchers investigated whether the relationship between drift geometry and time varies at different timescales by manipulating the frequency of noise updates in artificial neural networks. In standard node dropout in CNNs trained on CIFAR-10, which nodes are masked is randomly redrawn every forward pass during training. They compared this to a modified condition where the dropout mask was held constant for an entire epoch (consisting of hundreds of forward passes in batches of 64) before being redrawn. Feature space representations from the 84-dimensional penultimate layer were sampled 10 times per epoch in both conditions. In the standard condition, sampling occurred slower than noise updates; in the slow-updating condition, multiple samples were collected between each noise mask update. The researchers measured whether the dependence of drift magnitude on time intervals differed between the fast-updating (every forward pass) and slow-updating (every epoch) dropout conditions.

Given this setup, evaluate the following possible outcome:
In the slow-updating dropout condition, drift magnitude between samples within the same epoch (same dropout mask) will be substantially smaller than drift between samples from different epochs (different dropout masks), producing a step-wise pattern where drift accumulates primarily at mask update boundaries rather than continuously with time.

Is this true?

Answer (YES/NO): YES